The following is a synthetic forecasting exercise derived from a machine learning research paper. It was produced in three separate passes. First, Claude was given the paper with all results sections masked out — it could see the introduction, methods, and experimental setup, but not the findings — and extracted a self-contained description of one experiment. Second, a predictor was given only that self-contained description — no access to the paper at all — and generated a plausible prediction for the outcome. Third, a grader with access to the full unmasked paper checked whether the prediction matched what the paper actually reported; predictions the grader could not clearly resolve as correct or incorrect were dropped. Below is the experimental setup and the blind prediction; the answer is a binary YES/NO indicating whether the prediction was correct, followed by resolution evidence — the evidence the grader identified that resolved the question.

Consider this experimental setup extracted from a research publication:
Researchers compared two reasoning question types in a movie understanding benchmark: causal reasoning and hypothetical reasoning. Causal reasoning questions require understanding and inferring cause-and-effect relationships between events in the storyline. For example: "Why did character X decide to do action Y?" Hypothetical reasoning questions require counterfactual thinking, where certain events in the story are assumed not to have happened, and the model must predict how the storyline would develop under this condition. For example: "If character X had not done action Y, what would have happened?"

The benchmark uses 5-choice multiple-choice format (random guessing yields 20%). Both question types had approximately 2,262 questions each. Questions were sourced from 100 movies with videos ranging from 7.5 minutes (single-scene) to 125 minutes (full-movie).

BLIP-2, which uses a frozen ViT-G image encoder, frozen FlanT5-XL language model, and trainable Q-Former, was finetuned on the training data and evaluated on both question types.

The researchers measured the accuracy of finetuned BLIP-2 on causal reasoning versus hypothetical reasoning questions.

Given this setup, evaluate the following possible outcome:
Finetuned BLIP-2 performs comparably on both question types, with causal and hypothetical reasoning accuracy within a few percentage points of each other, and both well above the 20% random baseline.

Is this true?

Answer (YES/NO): YES